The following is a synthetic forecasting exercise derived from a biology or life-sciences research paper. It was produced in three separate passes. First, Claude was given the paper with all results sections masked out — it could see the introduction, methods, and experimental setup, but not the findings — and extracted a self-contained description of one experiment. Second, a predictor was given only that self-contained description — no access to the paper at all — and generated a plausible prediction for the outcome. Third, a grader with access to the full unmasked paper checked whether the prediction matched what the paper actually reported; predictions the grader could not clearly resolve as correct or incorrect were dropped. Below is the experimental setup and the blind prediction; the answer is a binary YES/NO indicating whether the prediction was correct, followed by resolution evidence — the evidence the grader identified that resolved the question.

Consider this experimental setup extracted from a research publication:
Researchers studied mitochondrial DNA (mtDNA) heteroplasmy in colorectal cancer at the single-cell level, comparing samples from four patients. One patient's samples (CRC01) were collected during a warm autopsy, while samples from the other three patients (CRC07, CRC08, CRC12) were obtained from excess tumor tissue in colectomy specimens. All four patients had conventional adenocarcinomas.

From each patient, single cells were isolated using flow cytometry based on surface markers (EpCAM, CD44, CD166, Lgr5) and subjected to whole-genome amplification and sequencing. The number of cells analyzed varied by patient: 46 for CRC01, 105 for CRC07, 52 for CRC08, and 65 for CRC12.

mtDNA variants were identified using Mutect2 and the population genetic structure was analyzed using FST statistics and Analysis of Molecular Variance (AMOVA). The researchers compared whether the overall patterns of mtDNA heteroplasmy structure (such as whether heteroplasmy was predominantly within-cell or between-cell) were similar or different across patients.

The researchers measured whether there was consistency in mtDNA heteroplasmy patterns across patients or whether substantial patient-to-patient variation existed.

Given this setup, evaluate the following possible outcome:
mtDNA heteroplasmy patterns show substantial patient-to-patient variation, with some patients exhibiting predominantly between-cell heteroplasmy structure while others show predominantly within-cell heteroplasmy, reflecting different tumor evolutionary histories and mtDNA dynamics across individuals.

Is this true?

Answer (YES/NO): NO